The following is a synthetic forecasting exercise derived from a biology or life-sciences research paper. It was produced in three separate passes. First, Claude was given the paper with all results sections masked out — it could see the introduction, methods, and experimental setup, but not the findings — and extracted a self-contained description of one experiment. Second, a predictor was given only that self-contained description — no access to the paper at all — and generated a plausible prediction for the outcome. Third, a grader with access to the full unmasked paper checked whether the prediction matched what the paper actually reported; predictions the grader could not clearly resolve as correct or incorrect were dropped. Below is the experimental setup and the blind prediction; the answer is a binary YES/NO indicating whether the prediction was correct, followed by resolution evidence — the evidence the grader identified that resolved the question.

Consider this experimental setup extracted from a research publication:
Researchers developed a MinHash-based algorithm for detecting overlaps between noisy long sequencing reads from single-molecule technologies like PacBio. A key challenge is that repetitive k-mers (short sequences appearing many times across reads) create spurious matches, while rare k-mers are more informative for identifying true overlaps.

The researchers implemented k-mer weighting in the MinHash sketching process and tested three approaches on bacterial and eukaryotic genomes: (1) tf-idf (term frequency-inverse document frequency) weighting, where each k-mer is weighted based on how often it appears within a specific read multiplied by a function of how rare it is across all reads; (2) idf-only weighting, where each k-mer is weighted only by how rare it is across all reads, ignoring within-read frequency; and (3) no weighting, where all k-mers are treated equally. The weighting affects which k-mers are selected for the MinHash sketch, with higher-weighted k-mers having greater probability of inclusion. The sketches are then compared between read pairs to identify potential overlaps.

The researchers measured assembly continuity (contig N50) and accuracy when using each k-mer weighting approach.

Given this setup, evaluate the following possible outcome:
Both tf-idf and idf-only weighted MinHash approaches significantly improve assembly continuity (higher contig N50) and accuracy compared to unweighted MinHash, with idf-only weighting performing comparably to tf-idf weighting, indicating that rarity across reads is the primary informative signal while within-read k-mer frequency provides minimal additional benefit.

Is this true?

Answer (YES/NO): YES